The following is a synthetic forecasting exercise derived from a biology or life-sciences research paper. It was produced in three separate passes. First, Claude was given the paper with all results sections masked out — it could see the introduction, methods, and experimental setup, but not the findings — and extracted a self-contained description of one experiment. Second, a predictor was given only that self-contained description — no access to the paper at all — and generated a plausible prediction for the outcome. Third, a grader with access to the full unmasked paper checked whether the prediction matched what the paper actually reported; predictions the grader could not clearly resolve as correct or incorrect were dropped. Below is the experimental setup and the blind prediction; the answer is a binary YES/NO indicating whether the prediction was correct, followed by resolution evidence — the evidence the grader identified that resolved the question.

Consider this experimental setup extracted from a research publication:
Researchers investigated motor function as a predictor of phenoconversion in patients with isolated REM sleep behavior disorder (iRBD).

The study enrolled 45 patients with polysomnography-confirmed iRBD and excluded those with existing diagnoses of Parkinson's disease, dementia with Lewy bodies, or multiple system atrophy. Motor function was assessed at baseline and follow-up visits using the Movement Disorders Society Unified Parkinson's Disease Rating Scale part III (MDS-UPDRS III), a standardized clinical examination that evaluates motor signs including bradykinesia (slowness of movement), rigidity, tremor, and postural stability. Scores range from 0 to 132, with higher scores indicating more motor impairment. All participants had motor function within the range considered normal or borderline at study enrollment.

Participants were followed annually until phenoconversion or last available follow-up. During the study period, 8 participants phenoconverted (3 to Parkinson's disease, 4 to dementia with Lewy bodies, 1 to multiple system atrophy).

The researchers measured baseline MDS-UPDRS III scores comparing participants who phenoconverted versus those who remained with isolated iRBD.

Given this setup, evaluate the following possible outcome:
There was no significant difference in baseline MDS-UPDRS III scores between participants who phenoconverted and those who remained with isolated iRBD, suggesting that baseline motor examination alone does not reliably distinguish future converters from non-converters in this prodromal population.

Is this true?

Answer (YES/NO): NO